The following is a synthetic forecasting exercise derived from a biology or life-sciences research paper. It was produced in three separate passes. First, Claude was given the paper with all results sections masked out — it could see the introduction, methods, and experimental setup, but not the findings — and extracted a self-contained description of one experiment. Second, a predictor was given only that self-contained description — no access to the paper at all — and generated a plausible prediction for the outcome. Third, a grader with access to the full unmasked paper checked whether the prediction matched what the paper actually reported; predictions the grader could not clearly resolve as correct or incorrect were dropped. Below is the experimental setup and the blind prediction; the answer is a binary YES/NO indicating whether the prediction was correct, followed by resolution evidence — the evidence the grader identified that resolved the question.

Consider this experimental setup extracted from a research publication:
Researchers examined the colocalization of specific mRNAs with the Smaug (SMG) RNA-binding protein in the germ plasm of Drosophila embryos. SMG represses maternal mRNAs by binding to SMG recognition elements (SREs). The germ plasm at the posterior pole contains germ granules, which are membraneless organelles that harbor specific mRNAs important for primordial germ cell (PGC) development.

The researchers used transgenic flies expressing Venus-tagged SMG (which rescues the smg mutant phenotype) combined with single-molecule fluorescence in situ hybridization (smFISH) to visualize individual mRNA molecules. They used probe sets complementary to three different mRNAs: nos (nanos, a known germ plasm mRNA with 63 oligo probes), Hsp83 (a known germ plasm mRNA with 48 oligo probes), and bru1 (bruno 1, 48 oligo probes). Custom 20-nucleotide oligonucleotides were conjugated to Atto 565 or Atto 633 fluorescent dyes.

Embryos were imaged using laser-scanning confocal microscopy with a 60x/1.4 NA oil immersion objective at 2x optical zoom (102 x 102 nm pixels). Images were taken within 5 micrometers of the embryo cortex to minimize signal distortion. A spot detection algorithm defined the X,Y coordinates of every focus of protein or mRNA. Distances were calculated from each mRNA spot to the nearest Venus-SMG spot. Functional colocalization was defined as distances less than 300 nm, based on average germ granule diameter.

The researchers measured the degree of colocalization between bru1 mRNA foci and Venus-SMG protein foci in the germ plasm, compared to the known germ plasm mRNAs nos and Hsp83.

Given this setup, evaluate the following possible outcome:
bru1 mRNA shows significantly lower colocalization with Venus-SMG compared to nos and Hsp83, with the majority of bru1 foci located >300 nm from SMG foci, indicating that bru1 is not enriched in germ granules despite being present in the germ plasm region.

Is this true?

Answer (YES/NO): NO